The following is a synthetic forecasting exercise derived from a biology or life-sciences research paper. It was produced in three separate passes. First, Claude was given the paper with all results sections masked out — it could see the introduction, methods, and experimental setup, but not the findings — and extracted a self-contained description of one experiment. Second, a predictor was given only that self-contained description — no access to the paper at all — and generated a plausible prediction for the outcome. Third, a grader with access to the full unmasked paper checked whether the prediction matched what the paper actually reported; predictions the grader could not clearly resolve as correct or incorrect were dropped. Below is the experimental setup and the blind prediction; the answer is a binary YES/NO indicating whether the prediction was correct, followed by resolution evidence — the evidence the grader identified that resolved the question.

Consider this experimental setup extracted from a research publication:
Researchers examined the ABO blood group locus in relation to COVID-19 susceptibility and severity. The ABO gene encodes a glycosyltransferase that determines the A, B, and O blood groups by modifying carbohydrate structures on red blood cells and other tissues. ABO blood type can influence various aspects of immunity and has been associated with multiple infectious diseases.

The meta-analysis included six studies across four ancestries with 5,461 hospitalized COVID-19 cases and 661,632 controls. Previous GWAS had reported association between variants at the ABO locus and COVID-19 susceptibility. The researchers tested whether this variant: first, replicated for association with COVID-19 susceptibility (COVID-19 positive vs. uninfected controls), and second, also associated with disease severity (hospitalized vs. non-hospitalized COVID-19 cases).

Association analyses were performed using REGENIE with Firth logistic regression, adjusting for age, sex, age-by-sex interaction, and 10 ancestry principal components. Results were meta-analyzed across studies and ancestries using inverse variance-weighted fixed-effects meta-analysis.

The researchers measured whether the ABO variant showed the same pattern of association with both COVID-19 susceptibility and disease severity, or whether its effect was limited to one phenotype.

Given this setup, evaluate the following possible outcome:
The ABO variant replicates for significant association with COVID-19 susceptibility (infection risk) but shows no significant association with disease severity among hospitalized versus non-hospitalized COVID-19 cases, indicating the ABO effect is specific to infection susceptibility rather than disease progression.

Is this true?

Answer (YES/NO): YES